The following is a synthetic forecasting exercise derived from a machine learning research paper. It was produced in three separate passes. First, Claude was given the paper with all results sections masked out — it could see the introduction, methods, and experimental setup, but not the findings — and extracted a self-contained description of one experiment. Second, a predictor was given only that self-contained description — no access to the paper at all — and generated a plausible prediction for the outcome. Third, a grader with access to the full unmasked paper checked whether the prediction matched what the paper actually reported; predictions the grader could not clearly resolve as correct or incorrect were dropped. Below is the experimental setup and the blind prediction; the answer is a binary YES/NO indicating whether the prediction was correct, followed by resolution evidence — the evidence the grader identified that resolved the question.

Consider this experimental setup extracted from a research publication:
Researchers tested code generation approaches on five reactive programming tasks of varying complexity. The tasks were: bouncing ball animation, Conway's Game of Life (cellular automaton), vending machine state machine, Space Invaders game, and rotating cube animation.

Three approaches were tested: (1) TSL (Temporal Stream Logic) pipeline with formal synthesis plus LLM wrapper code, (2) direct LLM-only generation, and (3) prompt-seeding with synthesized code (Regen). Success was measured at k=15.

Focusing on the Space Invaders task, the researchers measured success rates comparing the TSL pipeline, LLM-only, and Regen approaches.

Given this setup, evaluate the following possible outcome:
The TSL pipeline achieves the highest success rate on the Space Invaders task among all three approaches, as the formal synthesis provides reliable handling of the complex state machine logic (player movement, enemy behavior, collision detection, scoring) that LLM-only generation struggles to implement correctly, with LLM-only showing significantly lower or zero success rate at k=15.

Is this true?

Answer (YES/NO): NO